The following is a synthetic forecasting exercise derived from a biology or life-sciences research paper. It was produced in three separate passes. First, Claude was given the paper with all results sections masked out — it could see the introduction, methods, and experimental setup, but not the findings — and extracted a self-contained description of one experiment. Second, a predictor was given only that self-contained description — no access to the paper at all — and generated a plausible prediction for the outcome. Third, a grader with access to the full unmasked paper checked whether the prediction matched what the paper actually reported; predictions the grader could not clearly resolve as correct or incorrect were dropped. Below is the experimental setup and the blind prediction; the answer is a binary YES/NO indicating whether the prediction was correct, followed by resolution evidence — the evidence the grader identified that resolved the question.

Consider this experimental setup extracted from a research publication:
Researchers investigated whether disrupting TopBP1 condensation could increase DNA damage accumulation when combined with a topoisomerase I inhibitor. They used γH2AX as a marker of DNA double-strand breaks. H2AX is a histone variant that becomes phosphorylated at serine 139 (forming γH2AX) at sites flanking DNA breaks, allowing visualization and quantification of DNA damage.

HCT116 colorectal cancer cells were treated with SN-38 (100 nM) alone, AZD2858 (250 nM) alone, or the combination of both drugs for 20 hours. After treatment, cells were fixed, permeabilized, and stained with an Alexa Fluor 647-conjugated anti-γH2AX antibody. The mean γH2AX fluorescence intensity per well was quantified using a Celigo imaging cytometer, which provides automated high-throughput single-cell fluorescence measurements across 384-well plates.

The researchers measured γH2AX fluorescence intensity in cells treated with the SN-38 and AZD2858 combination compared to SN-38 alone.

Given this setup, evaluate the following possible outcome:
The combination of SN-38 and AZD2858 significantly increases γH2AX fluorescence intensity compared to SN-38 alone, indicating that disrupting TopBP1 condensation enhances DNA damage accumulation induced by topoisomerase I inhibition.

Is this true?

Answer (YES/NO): NO